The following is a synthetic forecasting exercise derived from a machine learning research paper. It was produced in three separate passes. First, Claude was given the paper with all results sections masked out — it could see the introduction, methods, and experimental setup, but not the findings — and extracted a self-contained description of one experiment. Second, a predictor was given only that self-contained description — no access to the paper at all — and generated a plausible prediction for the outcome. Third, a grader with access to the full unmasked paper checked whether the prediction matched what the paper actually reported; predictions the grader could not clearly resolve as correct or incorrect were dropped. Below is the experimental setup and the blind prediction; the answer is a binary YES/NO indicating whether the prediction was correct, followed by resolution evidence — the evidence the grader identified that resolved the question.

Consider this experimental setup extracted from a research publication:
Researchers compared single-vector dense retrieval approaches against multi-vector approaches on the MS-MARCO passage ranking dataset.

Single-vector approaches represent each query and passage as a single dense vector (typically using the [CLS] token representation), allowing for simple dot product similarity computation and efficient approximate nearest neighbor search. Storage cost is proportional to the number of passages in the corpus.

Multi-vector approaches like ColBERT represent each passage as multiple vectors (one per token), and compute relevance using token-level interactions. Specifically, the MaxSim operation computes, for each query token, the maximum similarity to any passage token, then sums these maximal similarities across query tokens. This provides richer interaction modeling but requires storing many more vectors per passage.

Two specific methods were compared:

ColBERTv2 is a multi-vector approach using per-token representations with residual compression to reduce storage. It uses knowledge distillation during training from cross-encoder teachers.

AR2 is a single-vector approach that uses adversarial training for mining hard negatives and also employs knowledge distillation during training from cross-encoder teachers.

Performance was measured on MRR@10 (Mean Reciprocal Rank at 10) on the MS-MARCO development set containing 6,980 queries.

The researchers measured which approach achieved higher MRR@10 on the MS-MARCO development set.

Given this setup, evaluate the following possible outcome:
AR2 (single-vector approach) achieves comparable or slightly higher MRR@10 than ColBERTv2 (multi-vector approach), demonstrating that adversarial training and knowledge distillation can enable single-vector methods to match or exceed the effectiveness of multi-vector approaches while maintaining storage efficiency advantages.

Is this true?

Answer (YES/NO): NO